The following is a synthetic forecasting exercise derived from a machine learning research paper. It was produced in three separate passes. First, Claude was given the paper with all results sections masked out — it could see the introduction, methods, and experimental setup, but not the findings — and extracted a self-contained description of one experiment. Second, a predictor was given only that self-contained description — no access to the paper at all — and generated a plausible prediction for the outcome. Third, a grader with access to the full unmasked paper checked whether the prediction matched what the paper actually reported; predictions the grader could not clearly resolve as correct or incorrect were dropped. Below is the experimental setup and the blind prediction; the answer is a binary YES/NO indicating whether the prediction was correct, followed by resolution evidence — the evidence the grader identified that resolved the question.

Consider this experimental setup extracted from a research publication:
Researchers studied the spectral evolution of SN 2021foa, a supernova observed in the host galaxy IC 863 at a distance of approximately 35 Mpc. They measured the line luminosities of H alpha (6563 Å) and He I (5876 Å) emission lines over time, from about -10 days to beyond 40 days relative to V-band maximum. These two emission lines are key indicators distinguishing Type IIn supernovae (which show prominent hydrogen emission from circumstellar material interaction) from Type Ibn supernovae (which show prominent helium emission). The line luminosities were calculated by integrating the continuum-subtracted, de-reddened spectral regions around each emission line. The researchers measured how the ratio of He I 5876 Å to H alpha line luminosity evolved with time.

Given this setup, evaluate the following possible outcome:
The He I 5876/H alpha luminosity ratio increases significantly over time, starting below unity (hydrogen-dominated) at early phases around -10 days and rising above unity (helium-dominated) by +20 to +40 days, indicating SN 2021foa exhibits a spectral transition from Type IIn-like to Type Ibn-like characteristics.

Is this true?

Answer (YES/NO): NO